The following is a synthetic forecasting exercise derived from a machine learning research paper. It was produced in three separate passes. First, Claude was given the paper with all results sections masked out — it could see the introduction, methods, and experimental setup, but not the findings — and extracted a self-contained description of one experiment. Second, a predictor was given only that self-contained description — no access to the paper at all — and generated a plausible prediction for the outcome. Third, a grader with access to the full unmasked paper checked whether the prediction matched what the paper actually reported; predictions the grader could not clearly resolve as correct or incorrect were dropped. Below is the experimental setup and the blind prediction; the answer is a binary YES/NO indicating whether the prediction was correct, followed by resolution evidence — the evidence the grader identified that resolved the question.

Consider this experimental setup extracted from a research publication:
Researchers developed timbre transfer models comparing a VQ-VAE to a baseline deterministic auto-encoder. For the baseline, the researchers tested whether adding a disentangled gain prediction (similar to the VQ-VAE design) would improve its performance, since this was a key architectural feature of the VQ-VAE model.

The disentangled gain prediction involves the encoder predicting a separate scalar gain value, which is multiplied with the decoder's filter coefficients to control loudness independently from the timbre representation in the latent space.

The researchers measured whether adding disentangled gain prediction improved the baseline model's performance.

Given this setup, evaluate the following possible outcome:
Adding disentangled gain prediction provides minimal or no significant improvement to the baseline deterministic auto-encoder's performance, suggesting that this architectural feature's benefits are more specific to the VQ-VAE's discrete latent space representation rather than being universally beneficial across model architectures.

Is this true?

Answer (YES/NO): YES